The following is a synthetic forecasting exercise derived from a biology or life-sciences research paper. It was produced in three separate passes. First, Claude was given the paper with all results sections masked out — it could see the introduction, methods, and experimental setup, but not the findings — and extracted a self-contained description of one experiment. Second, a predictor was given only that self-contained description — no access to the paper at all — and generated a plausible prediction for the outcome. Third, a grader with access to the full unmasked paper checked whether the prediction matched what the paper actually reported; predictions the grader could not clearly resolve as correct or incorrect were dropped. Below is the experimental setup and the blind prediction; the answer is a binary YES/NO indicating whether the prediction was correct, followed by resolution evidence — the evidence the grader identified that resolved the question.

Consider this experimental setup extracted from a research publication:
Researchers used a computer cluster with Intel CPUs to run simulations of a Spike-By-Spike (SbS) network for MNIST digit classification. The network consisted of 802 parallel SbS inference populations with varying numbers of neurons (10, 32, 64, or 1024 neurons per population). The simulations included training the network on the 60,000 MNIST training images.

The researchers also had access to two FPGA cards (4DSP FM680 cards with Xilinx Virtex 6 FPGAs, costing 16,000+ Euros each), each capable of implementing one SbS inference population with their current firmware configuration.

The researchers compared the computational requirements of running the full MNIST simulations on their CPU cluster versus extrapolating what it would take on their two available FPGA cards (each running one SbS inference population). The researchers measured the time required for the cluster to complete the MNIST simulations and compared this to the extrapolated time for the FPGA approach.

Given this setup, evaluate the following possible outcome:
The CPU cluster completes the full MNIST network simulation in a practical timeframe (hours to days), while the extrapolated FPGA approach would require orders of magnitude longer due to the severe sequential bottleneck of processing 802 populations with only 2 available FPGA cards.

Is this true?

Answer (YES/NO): NO